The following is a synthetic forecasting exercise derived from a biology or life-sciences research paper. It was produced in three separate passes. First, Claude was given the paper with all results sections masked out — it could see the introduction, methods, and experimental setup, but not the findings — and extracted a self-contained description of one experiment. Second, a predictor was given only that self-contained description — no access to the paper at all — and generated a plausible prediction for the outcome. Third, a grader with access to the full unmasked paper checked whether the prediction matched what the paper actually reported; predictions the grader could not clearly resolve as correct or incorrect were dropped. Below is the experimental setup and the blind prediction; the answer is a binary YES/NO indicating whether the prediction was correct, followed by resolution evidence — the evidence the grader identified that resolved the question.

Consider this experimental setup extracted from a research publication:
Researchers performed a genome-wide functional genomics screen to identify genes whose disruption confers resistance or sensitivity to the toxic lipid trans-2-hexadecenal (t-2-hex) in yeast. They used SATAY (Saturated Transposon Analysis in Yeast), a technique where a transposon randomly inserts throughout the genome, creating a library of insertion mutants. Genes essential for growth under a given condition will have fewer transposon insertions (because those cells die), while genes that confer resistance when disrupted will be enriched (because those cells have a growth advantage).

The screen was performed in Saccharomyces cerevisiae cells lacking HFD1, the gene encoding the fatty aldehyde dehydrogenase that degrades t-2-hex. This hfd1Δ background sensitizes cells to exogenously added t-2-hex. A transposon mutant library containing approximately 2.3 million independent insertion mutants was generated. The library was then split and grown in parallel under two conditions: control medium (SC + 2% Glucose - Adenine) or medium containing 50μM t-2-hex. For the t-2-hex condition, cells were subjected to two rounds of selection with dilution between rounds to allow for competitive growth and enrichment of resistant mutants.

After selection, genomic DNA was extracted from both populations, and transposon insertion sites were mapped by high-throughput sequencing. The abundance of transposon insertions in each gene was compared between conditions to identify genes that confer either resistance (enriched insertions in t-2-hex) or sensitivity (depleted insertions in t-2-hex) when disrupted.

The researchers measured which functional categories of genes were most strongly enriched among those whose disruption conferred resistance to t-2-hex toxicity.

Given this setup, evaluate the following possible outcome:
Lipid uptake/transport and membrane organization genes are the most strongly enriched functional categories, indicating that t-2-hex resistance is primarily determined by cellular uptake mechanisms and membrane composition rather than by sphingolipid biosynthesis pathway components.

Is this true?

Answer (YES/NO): NO